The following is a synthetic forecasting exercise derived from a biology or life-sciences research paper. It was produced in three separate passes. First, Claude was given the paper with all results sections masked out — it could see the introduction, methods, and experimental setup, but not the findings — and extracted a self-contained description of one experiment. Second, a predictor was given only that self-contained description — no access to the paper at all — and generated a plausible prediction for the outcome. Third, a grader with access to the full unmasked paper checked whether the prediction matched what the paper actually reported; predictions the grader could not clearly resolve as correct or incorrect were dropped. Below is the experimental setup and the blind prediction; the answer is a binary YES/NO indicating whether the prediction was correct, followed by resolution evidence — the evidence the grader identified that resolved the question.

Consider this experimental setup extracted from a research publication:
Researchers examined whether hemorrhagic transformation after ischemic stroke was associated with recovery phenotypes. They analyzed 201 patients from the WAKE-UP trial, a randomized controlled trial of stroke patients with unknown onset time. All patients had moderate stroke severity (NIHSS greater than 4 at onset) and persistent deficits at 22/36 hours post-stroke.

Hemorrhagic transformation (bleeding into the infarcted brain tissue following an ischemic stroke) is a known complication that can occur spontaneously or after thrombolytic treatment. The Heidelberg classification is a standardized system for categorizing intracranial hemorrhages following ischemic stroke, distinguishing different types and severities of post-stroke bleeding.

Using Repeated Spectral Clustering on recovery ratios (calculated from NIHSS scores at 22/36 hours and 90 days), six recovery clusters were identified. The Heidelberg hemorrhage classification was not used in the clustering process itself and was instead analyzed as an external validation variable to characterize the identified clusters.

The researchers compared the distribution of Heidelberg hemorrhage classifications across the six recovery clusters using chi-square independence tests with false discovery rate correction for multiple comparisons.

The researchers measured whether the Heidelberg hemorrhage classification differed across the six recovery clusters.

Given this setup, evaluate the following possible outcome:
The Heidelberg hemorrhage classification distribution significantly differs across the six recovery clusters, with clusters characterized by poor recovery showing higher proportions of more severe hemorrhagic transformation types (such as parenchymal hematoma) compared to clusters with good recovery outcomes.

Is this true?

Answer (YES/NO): NO